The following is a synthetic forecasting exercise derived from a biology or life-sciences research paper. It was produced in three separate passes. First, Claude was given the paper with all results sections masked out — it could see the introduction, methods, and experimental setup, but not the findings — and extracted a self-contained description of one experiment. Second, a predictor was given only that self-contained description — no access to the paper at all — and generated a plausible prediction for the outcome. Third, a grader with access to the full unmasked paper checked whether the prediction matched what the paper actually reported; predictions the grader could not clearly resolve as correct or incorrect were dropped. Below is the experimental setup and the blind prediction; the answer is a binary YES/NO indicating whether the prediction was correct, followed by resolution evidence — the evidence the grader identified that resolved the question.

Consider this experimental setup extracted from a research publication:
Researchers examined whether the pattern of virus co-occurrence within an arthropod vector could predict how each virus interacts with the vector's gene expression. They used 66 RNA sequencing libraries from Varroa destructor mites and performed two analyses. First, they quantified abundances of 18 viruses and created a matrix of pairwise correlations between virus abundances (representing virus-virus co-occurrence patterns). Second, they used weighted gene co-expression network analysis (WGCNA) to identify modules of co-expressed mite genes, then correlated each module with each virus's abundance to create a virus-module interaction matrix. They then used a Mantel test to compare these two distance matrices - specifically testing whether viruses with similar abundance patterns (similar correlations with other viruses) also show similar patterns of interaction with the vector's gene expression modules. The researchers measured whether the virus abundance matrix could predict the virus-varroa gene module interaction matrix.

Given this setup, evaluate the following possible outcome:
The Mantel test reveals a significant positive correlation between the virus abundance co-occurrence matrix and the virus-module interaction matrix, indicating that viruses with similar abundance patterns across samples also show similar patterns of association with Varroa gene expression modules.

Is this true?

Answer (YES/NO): YES